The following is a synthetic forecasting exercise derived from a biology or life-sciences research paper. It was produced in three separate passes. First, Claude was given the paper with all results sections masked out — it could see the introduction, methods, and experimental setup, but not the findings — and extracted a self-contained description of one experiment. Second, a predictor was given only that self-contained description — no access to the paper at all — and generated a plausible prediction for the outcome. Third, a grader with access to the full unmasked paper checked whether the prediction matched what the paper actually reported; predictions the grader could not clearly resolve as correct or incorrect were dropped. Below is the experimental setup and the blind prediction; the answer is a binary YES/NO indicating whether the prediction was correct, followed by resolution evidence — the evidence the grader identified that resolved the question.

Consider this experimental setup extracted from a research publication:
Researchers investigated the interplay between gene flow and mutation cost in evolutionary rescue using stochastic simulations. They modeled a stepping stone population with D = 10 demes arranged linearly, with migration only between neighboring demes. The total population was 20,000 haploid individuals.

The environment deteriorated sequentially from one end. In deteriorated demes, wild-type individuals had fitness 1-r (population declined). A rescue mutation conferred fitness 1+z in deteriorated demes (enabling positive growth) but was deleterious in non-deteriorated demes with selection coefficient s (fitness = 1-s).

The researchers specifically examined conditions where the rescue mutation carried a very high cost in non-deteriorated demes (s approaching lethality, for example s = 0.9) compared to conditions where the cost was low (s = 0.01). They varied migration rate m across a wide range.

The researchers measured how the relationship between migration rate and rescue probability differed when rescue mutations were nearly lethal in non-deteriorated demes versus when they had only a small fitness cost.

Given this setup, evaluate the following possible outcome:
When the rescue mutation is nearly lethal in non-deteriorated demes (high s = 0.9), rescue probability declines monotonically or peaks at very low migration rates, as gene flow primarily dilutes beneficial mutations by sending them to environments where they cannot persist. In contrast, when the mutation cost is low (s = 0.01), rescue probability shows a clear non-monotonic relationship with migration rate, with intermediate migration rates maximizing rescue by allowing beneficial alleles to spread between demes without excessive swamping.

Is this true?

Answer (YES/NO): NO